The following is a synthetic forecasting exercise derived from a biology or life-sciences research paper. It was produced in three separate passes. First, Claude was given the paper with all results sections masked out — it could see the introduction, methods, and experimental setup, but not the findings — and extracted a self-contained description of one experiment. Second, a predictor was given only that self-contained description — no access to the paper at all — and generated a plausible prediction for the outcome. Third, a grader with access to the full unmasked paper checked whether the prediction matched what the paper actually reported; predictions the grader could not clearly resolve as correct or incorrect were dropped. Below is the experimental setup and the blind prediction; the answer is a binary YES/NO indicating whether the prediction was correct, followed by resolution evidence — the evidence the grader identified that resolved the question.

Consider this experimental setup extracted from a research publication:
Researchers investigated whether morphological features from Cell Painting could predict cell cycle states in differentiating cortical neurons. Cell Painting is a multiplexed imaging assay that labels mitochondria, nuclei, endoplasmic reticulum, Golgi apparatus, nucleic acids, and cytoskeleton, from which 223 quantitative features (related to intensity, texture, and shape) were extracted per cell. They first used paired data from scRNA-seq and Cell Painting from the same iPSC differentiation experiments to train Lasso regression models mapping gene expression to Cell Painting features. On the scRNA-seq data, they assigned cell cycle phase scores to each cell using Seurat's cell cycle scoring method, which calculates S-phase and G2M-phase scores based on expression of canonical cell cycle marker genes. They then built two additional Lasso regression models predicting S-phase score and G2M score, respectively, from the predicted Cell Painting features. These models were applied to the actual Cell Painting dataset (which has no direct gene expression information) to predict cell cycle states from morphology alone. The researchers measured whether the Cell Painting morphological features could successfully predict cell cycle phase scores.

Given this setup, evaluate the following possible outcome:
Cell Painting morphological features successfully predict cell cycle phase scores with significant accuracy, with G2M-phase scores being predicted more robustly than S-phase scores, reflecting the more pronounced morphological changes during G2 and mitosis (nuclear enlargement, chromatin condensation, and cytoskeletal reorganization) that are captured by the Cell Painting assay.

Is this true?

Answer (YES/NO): NO